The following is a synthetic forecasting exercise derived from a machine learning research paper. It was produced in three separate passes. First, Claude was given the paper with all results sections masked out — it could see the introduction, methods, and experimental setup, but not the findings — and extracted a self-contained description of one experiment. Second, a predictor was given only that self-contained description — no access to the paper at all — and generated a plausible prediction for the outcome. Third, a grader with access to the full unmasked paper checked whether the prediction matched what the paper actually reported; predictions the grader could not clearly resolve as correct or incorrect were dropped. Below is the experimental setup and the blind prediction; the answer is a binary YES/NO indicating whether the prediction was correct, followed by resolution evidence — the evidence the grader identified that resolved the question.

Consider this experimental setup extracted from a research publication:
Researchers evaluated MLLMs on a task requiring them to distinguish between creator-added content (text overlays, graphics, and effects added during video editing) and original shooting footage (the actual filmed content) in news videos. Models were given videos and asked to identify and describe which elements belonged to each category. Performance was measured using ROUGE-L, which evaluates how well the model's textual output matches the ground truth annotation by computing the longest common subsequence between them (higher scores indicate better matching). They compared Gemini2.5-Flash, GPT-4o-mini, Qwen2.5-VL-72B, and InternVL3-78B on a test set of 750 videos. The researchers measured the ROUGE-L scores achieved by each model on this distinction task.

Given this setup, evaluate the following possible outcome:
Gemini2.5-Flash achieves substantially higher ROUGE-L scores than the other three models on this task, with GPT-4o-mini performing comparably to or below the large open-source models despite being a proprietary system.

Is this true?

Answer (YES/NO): YES